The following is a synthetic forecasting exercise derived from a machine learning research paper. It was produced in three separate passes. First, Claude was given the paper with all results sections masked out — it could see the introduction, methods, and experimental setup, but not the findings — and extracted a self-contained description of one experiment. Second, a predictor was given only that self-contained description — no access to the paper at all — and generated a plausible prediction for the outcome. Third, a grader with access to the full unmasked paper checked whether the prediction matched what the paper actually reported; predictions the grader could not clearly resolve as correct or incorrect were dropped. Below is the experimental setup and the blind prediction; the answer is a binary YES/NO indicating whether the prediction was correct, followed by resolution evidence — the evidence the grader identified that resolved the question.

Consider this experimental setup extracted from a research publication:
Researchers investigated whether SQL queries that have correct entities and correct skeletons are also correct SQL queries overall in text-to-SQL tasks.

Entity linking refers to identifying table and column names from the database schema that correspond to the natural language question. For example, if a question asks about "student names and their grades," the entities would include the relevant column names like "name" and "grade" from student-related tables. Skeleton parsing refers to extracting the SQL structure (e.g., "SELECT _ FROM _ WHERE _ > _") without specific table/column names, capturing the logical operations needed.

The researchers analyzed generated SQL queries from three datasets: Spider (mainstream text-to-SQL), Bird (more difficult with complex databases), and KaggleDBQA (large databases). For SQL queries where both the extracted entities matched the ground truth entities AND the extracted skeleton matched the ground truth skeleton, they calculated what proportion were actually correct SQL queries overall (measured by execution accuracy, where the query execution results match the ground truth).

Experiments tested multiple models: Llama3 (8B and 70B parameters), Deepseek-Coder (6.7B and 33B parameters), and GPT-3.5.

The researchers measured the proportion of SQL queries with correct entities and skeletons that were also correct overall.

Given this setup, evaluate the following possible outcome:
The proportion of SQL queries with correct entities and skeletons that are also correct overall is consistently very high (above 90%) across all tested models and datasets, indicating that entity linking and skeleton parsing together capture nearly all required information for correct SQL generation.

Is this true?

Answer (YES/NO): YES